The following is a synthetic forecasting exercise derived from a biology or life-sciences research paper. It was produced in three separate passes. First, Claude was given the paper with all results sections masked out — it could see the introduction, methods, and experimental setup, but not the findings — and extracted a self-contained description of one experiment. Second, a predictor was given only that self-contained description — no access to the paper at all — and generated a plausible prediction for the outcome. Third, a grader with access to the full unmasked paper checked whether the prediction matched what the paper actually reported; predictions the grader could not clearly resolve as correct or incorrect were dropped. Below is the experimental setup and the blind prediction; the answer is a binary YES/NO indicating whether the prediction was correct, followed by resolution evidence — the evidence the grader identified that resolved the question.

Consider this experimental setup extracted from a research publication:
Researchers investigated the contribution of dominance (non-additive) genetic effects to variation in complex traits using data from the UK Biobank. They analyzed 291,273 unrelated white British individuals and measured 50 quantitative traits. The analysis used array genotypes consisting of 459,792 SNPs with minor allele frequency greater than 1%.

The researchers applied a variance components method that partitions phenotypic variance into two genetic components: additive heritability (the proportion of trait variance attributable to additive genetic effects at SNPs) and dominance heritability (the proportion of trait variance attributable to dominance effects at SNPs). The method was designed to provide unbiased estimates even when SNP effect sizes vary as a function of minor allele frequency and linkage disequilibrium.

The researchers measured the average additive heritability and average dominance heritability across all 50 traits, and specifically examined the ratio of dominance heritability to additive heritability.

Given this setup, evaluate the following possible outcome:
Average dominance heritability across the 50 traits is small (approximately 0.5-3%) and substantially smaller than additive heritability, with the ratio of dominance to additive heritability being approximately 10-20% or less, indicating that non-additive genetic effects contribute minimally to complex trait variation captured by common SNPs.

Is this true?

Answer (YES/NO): NO